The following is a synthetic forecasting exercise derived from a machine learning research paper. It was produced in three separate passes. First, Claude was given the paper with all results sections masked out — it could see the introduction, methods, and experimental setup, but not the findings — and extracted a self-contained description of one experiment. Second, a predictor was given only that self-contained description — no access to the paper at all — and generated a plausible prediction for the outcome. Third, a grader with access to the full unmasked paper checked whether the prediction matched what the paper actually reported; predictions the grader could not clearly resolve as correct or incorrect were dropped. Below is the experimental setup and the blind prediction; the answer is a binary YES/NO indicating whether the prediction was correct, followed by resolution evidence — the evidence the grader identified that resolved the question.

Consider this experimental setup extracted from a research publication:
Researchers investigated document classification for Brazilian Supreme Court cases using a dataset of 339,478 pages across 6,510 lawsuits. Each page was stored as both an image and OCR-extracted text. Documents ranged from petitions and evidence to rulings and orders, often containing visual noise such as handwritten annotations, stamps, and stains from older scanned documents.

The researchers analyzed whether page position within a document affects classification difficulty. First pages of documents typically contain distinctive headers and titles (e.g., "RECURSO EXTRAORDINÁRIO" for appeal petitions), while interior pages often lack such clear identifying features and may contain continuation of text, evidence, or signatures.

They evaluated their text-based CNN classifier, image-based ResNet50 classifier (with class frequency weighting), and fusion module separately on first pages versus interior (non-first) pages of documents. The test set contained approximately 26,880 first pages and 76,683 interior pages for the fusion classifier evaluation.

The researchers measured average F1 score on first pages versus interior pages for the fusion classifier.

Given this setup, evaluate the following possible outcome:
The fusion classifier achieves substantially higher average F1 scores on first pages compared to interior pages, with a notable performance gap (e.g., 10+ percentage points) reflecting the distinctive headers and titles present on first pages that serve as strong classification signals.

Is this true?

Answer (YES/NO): NO